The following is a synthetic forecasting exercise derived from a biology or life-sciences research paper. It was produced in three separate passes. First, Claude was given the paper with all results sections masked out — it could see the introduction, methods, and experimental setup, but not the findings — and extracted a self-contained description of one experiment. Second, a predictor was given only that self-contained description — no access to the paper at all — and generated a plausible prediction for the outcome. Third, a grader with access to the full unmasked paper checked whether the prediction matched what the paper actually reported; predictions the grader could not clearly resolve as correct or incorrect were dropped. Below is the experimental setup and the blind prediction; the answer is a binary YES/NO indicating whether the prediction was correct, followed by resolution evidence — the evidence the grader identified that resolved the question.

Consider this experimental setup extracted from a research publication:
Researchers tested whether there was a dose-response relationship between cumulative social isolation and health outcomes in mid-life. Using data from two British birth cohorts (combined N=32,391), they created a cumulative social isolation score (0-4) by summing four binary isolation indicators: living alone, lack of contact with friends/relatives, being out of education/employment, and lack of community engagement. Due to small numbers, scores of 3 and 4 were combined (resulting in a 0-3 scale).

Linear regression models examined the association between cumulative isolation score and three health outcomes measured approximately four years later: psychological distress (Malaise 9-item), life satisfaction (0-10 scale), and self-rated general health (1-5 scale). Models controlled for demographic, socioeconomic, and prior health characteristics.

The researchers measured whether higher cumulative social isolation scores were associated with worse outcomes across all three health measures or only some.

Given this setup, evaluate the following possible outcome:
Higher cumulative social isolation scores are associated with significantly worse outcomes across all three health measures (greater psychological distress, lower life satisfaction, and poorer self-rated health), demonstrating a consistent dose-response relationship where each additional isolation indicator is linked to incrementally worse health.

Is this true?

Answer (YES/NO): YES